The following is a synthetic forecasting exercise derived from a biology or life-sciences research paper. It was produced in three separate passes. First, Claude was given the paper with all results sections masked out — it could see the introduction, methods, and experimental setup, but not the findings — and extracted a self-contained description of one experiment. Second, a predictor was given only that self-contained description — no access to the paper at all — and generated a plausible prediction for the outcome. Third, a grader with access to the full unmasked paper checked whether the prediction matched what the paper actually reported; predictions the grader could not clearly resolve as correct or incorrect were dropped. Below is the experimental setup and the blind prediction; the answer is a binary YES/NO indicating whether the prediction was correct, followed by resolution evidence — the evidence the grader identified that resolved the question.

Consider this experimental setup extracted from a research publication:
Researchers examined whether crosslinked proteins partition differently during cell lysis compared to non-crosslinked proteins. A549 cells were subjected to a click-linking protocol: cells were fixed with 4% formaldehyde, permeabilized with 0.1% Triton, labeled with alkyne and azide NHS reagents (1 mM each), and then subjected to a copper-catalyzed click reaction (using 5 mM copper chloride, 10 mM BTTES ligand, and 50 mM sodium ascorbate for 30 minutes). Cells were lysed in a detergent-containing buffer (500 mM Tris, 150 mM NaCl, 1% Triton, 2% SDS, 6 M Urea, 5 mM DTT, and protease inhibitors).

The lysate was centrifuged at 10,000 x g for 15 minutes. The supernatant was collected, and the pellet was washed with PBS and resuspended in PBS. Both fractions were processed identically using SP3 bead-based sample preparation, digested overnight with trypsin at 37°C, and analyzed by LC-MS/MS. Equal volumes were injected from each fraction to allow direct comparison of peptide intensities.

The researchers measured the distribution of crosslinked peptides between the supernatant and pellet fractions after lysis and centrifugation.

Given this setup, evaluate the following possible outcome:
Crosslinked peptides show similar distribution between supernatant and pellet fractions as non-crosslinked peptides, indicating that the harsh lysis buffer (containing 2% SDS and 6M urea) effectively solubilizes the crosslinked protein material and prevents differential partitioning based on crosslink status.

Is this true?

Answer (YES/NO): NO